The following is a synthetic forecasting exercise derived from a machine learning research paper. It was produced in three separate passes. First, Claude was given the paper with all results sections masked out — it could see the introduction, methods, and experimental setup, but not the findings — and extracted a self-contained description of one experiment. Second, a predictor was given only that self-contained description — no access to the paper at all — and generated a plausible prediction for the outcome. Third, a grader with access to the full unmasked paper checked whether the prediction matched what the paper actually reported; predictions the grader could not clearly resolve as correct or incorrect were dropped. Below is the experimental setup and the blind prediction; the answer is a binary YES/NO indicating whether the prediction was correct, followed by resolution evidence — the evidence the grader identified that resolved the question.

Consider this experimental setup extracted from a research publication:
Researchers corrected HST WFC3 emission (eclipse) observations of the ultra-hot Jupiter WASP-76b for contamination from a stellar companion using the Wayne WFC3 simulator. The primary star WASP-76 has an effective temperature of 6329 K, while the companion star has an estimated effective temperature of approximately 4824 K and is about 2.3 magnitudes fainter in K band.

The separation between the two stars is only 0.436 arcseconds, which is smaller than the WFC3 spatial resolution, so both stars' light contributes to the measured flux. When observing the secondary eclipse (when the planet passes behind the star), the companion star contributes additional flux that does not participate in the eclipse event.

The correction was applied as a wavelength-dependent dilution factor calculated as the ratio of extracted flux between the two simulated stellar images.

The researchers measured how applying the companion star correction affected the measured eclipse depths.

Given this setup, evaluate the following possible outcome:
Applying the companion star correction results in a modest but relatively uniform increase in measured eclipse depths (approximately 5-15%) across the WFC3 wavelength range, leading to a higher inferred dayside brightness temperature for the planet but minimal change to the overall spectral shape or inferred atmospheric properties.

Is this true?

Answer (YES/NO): NO